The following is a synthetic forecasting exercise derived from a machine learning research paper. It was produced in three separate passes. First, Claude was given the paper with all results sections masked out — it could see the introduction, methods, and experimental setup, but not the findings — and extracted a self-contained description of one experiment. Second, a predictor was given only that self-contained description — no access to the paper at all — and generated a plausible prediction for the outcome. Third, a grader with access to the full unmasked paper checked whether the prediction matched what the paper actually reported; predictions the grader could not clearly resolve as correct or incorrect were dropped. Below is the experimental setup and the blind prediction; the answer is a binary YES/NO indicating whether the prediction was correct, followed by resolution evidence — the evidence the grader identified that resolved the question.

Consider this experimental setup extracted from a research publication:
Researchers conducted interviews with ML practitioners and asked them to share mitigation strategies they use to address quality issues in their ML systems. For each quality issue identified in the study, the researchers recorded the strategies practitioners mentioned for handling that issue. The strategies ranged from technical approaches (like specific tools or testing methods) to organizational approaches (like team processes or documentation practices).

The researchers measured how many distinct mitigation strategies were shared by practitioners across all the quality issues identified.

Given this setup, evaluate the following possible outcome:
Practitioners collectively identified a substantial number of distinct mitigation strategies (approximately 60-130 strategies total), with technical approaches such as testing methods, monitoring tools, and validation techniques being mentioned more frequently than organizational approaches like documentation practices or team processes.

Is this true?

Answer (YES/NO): NO